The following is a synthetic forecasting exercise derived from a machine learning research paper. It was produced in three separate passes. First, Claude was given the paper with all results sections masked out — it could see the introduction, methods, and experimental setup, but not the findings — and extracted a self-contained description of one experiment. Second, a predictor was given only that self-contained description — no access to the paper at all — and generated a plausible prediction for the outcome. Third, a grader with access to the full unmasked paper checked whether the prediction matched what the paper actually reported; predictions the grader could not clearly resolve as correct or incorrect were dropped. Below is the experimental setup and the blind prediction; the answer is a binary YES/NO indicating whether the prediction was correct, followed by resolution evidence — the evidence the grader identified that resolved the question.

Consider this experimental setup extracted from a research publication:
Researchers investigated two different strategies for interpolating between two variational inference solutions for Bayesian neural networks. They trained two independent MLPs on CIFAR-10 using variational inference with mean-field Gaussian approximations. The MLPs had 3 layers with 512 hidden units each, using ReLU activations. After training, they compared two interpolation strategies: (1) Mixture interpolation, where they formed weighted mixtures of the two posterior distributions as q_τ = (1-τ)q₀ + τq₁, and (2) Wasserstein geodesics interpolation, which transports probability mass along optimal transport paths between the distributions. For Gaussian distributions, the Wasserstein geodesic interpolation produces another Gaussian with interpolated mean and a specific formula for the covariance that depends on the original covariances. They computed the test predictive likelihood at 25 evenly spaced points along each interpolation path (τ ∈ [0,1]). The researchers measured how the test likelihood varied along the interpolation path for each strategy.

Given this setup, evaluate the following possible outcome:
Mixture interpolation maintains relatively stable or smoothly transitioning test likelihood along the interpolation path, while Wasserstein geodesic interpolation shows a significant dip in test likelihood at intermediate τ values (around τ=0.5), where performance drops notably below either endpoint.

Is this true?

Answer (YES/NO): YES